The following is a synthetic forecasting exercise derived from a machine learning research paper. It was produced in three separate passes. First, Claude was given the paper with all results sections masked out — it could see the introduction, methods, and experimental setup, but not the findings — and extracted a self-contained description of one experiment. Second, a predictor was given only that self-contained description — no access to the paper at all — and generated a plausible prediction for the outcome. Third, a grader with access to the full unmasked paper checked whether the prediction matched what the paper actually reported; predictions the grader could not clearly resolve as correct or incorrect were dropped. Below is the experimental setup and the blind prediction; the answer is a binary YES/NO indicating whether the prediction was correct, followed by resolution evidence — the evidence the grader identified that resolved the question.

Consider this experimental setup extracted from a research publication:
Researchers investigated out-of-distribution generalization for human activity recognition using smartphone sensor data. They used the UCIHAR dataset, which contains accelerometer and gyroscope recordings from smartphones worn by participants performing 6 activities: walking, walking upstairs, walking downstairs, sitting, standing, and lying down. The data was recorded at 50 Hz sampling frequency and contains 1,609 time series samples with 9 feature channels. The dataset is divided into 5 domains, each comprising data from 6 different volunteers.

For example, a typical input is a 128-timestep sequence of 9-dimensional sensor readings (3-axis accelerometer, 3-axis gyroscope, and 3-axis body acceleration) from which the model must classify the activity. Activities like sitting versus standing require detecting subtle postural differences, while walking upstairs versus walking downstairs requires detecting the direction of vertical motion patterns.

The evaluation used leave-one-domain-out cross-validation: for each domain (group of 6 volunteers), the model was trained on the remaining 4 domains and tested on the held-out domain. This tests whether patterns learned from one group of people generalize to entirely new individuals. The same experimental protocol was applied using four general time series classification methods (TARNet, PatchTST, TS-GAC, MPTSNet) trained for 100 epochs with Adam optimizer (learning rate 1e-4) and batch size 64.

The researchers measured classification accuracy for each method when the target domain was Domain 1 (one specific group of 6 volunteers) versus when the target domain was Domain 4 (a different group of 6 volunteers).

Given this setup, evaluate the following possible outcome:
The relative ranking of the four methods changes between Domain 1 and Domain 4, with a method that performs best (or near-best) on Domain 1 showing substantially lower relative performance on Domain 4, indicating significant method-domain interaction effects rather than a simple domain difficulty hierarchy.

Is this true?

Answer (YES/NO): NO